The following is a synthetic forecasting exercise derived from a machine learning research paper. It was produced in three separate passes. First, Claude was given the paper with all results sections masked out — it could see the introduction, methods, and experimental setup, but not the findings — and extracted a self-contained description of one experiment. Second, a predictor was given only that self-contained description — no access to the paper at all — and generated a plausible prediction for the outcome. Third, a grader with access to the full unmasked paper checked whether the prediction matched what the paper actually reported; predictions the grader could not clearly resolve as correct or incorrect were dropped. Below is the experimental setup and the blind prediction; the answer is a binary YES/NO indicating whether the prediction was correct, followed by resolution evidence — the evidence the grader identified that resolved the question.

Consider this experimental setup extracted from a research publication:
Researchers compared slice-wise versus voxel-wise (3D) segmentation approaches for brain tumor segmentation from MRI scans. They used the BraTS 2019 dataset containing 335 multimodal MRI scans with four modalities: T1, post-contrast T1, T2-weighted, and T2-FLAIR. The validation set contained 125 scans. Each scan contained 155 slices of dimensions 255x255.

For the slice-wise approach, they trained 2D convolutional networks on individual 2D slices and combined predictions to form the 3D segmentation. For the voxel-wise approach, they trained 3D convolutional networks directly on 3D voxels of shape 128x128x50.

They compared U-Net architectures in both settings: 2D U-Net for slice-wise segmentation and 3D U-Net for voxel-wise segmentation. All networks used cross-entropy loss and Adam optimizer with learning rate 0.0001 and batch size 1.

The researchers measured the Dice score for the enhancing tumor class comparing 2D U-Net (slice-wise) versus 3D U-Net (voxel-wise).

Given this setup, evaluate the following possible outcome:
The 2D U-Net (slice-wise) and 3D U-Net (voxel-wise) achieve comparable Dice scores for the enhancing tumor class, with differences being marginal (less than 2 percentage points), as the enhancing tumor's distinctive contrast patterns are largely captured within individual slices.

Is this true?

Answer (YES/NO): NO